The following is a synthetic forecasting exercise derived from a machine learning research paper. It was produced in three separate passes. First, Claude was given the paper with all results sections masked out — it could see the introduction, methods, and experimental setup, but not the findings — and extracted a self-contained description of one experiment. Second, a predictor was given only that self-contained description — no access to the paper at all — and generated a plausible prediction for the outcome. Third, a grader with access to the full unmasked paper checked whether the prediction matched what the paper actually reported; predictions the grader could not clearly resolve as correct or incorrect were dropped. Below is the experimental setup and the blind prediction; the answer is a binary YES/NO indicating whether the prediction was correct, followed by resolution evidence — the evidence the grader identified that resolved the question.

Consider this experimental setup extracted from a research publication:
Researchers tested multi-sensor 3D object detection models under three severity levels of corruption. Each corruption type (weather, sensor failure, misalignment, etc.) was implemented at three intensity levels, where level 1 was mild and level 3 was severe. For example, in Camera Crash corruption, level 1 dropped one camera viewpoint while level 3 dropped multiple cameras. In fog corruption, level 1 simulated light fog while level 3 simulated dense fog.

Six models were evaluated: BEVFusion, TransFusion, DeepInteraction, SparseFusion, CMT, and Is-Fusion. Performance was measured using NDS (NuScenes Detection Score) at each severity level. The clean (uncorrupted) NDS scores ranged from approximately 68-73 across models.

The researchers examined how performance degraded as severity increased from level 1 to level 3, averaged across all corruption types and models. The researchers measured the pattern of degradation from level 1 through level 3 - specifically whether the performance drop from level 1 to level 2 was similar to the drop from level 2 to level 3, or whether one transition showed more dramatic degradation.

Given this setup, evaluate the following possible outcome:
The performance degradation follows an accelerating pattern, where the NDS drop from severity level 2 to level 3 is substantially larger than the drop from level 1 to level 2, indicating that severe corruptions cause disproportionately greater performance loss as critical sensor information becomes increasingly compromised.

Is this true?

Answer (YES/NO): NO